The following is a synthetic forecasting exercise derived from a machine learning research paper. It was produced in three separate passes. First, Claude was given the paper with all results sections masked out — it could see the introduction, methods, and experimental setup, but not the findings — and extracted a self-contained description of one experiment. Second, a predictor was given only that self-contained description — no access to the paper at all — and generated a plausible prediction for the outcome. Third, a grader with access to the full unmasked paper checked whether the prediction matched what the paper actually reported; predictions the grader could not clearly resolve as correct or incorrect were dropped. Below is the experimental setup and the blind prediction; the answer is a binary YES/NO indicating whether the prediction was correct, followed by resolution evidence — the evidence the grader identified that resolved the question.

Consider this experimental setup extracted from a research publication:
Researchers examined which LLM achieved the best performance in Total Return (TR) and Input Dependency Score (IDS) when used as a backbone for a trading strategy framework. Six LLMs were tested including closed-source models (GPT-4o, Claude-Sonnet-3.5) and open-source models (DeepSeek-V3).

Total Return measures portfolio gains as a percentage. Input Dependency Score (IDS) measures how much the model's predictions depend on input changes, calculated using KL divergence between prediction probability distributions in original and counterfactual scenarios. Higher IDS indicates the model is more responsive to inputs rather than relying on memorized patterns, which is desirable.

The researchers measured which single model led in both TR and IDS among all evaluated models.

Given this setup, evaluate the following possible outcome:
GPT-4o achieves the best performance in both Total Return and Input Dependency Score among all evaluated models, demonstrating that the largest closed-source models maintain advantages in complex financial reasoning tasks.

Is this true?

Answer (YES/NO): YES